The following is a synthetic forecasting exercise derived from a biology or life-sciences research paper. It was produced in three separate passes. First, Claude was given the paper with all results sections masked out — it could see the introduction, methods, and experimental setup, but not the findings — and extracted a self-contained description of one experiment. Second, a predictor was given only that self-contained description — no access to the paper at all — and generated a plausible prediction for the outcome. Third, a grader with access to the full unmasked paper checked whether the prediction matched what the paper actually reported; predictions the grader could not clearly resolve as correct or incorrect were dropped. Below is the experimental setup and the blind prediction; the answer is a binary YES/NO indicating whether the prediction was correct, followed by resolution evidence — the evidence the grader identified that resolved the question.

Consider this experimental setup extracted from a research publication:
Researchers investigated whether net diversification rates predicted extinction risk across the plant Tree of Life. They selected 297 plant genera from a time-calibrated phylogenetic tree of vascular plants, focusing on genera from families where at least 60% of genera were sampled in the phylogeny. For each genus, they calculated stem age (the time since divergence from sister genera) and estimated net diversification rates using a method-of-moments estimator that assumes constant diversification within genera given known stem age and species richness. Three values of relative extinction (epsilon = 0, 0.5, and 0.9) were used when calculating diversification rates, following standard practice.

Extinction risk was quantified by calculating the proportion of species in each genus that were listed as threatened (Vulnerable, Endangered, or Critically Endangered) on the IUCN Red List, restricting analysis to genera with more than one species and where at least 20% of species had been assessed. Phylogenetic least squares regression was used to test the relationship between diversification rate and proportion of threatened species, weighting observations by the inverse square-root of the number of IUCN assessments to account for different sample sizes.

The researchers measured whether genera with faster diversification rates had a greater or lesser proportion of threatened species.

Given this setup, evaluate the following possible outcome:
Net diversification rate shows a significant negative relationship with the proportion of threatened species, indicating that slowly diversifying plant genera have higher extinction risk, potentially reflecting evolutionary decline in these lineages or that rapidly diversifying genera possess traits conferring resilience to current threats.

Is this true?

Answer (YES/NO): NO